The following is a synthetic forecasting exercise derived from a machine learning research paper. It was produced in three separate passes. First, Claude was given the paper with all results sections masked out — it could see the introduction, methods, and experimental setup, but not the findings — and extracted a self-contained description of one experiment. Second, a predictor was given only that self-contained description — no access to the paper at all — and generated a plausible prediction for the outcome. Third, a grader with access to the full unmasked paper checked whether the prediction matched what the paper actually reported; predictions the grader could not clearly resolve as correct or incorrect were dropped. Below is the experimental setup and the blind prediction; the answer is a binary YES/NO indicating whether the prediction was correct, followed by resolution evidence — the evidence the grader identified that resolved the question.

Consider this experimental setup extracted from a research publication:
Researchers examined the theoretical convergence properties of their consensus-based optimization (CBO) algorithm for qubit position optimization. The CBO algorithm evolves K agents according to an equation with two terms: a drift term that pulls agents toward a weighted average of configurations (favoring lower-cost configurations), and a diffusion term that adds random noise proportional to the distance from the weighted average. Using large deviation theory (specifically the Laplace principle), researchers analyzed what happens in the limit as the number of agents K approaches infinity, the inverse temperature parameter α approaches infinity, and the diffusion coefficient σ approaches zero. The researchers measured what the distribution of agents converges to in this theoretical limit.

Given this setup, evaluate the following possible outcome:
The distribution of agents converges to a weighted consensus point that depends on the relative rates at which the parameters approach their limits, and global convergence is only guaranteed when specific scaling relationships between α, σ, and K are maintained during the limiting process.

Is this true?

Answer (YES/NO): NO